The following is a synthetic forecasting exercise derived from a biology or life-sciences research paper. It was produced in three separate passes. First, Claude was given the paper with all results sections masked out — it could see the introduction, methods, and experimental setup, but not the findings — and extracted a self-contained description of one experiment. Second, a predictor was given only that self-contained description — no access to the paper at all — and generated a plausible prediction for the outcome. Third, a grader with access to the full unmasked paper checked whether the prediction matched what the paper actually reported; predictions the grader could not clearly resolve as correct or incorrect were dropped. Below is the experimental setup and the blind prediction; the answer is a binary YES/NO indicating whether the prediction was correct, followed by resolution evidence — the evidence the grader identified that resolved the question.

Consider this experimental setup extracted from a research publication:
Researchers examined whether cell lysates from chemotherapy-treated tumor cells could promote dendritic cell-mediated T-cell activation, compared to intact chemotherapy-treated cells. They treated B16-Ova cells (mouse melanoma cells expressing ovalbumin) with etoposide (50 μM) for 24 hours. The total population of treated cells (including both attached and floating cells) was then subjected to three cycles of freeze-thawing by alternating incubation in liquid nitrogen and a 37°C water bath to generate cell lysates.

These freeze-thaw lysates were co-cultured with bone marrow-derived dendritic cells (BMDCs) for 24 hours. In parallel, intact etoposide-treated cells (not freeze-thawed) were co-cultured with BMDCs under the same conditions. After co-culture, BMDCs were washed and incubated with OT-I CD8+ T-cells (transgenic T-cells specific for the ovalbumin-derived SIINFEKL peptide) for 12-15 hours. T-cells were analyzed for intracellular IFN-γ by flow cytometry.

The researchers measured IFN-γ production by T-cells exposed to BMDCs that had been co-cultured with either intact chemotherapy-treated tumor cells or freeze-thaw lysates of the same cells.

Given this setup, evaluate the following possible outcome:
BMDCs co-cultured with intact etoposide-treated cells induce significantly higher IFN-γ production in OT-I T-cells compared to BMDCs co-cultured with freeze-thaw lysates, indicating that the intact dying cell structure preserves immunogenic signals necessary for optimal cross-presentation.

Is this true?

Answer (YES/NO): YES